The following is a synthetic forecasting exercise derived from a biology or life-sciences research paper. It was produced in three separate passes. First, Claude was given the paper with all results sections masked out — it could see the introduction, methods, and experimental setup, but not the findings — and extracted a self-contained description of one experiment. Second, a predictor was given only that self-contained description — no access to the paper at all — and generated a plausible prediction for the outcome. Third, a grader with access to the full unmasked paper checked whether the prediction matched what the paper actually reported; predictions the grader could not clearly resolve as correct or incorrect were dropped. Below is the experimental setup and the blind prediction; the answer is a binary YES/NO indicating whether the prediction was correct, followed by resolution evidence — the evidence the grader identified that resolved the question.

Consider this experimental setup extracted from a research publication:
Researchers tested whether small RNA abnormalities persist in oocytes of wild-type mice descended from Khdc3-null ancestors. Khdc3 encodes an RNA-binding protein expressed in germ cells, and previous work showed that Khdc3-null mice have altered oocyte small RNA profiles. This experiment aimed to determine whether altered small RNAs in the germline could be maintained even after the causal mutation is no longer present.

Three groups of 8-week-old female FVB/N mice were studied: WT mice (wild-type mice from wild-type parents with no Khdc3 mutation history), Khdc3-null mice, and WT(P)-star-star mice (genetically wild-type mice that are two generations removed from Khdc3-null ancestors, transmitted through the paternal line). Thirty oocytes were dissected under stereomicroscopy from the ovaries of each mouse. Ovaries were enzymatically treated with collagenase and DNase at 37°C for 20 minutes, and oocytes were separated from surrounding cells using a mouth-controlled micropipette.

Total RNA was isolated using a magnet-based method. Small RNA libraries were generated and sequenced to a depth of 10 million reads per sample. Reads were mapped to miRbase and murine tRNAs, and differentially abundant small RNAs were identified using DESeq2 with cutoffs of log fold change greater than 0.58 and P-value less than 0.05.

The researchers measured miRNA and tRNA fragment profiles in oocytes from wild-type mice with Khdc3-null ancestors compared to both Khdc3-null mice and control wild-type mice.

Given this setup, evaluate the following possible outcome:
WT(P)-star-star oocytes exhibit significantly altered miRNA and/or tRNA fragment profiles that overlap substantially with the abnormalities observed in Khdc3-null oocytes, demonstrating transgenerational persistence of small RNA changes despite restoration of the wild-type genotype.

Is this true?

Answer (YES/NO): NO